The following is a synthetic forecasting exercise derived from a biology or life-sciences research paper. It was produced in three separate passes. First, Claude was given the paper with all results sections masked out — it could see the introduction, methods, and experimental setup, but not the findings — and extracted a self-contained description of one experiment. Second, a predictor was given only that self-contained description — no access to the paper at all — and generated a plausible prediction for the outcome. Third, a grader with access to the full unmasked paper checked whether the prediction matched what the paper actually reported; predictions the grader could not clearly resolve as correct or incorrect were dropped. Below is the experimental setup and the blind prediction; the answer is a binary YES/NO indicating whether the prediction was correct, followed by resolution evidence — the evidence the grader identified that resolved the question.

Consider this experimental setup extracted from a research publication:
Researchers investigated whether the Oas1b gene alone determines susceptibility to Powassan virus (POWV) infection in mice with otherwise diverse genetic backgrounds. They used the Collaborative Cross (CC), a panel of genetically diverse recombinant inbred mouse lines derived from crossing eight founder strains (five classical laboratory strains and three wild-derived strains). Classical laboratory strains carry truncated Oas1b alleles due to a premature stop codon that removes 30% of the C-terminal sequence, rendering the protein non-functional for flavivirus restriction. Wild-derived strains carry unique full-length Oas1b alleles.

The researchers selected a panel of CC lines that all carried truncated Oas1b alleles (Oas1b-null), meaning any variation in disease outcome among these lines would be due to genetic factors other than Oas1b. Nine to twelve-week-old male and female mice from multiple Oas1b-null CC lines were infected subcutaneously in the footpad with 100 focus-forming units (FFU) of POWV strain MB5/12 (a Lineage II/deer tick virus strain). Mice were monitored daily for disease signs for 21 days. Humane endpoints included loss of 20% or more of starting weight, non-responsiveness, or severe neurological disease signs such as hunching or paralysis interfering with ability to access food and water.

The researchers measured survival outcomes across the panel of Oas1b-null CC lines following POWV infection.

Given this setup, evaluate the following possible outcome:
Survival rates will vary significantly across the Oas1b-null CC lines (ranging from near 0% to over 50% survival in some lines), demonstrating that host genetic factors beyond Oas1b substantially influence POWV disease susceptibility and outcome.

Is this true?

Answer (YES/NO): YES